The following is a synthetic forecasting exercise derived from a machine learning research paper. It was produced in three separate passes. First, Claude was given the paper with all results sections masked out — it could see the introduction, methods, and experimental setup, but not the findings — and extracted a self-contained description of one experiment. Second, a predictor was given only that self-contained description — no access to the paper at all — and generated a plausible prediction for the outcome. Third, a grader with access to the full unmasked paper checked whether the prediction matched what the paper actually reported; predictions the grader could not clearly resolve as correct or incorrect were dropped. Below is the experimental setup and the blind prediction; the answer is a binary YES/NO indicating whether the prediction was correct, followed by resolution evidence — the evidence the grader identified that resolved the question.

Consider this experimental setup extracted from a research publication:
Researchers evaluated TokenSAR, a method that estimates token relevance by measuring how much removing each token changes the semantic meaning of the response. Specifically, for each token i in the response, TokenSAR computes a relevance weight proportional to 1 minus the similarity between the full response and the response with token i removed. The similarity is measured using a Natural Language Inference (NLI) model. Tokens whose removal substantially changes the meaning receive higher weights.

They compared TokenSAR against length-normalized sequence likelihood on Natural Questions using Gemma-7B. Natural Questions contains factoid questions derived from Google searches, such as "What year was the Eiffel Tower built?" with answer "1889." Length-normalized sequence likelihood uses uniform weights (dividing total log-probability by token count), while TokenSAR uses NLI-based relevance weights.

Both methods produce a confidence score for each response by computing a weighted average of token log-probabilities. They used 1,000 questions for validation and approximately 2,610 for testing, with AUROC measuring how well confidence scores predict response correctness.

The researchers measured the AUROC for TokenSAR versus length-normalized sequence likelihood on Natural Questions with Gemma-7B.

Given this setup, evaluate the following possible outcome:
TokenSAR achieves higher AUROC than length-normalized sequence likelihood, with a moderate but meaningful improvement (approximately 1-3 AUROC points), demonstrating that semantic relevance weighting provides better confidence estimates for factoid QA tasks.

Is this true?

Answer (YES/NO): NO